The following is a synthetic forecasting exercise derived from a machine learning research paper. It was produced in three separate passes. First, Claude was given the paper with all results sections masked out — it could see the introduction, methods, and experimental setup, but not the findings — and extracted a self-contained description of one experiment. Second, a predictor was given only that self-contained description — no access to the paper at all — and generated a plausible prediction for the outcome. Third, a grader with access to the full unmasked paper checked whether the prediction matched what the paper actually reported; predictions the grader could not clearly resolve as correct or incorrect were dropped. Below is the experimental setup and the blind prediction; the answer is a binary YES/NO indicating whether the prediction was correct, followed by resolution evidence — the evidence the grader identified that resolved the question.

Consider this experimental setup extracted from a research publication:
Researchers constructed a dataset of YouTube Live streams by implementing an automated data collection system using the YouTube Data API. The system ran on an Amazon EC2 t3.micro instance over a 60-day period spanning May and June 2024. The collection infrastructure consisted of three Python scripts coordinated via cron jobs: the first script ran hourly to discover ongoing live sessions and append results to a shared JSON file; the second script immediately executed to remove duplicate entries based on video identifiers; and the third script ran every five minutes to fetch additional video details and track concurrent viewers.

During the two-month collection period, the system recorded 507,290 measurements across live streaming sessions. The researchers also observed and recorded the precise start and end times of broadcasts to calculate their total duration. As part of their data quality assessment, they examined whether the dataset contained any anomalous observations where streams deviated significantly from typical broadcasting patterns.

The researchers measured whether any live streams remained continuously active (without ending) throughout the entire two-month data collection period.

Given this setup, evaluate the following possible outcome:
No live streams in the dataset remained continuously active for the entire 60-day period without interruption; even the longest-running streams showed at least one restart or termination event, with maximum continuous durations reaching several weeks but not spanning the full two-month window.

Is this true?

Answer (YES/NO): NO